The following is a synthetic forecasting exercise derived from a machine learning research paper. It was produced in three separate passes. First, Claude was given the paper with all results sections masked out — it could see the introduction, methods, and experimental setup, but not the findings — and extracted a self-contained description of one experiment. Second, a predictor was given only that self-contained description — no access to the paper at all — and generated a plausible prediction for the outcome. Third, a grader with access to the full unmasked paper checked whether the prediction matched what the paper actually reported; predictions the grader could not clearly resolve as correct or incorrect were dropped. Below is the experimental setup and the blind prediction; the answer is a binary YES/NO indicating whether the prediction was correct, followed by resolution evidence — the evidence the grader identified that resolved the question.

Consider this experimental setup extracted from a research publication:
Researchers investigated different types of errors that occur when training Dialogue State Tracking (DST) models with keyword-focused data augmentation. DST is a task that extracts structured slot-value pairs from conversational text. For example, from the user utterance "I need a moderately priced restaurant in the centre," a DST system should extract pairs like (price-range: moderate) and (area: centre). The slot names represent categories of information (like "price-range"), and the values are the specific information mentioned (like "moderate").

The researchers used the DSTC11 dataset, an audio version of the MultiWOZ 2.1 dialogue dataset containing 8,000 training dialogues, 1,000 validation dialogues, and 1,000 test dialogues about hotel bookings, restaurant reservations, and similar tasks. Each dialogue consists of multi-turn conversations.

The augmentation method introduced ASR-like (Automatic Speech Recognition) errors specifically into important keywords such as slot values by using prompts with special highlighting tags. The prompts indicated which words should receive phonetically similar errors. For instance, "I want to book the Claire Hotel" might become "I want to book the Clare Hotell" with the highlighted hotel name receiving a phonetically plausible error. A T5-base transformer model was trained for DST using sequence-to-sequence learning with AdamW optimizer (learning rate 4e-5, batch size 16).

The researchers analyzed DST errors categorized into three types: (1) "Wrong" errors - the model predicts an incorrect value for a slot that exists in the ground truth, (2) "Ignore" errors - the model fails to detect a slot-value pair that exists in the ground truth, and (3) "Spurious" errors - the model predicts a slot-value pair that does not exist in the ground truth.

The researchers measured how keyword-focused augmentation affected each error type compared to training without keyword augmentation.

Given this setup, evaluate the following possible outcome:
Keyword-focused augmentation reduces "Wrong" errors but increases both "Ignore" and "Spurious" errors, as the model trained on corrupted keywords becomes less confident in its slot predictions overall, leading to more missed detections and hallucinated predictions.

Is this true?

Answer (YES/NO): NO